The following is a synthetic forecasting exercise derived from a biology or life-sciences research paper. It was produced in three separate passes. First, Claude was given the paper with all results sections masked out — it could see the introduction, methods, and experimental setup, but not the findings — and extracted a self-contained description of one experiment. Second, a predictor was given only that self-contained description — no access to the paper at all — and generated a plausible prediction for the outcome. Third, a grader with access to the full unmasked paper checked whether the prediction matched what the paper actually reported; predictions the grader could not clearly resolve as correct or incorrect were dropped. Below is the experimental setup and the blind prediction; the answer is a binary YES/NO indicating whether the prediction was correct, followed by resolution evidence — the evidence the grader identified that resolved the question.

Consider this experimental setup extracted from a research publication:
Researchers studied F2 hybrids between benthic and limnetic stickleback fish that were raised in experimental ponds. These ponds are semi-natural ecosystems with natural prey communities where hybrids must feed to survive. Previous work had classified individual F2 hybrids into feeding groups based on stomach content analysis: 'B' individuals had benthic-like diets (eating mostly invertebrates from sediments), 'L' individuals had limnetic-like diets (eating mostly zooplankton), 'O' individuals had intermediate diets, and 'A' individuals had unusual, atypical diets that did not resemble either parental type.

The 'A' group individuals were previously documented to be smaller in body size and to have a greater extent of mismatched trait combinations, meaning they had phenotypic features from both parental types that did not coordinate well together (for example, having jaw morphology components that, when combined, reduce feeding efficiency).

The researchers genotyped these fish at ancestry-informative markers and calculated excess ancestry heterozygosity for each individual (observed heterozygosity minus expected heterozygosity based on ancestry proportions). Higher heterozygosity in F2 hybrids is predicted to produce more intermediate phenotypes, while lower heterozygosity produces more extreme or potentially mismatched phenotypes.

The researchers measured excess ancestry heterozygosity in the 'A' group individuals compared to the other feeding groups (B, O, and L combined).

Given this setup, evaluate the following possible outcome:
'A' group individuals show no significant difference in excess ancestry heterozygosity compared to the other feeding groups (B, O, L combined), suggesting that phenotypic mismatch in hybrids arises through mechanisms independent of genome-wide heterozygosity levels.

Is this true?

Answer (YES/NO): NO